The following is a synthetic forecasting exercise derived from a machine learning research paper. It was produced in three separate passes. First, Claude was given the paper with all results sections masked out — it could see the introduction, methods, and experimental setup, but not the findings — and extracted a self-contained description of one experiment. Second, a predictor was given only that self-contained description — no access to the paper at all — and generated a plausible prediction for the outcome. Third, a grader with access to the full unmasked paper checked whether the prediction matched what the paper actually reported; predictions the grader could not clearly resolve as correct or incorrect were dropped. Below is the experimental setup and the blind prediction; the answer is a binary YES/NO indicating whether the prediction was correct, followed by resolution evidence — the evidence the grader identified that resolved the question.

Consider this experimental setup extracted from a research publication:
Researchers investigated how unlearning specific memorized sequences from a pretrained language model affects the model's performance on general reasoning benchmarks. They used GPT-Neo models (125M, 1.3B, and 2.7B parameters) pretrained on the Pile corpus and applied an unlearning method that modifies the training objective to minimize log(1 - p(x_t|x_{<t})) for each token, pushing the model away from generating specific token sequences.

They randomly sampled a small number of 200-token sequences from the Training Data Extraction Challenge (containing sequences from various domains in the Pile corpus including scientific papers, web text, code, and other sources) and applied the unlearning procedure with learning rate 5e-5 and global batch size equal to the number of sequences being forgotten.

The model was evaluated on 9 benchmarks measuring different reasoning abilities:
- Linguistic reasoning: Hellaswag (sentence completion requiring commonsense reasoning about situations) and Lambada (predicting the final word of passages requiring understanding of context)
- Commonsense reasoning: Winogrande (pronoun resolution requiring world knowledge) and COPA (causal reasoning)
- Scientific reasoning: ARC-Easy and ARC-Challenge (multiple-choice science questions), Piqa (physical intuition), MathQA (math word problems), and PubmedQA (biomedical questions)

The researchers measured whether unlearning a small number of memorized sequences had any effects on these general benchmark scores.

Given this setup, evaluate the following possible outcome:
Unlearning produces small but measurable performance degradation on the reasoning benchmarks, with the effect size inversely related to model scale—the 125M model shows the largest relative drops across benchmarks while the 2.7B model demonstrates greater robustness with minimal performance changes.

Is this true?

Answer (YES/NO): NO